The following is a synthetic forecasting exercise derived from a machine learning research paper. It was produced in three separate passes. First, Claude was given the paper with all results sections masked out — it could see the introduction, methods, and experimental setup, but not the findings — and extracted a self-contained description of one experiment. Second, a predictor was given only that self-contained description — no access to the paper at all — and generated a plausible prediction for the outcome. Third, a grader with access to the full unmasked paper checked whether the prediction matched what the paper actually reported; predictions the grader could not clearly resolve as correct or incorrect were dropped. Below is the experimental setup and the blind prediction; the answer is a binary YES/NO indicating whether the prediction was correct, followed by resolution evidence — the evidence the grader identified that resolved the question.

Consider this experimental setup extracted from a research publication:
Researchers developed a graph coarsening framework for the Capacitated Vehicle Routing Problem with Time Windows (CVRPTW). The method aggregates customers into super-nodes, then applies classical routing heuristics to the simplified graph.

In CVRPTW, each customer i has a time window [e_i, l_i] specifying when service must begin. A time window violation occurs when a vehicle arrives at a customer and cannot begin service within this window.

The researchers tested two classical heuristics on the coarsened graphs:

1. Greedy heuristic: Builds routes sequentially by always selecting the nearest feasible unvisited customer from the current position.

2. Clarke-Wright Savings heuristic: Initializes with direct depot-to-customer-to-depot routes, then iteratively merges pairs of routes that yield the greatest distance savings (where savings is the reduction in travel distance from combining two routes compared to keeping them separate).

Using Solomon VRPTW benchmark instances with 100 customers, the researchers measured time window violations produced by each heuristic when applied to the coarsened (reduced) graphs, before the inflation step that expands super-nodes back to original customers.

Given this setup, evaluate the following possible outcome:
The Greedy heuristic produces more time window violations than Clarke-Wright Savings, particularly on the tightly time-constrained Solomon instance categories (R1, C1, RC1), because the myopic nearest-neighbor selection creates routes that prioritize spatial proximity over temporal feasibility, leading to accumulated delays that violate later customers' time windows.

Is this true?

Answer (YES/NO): NO